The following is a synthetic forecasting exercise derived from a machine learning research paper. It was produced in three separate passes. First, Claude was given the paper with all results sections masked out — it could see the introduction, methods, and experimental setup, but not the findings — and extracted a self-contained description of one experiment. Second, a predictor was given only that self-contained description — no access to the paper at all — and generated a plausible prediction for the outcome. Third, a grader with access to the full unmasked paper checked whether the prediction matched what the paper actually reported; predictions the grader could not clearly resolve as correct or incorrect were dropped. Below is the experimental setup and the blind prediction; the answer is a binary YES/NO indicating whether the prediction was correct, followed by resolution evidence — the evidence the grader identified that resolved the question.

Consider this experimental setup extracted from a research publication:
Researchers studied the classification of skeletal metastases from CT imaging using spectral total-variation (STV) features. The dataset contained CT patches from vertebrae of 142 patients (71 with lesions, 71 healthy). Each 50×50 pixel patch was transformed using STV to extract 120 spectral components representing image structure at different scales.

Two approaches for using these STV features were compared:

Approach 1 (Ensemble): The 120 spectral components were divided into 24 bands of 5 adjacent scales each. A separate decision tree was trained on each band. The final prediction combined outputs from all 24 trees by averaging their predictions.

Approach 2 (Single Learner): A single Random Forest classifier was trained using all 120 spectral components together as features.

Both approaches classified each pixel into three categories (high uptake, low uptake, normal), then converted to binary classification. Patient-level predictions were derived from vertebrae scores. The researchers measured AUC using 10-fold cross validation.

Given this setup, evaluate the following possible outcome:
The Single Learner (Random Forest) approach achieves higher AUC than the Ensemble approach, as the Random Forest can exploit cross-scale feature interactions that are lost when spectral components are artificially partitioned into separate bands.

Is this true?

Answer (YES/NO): NO